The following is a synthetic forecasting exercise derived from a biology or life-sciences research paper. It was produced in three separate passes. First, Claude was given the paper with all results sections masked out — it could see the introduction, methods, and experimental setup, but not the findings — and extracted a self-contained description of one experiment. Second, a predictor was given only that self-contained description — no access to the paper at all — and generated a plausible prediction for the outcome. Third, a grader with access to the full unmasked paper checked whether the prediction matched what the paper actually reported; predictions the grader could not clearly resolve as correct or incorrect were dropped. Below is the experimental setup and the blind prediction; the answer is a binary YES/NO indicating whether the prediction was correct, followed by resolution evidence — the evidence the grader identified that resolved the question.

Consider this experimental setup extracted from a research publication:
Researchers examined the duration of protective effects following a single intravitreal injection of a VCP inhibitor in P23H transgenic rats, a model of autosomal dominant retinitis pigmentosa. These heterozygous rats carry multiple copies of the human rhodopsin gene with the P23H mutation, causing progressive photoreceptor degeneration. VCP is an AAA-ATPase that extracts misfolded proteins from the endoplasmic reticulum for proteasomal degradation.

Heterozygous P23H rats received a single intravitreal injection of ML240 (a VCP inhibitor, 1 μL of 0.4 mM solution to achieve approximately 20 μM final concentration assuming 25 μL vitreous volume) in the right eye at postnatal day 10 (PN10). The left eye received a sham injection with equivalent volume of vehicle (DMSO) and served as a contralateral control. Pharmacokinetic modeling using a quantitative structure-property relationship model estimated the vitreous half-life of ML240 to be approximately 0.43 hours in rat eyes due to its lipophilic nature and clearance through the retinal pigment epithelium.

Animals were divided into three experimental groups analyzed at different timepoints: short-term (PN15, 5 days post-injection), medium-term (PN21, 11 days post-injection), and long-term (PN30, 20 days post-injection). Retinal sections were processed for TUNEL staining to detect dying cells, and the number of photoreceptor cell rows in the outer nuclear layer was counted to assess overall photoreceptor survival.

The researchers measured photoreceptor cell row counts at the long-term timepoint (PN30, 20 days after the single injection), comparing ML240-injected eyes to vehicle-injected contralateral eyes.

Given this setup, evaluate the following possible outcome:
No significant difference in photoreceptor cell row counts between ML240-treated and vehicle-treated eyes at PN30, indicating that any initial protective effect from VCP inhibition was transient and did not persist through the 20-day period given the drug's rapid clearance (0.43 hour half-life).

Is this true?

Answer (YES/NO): NO